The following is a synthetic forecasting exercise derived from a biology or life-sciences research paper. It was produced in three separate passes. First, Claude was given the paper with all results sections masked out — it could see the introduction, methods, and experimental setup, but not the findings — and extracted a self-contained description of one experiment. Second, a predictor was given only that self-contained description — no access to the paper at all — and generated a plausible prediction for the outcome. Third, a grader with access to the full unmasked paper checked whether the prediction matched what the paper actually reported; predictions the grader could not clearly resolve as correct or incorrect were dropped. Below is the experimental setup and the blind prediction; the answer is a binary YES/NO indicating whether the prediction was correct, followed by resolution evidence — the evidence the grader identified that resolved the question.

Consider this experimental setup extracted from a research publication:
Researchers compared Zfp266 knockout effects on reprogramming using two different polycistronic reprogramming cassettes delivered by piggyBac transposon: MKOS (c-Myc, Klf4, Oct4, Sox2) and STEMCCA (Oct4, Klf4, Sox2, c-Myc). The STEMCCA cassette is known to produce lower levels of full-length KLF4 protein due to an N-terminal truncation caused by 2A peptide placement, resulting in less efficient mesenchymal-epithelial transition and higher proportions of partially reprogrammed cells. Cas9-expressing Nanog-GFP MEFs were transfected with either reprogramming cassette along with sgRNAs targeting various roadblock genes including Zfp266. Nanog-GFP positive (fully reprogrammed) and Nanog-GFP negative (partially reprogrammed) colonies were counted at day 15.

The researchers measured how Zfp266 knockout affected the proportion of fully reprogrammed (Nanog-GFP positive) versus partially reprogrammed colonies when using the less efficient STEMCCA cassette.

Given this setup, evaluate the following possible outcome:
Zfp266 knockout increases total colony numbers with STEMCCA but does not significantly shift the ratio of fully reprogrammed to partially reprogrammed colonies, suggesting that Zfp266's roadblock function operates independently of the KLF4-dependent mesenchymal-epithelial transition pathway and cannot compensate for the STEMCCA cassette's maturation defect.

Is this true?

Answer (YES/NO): NO